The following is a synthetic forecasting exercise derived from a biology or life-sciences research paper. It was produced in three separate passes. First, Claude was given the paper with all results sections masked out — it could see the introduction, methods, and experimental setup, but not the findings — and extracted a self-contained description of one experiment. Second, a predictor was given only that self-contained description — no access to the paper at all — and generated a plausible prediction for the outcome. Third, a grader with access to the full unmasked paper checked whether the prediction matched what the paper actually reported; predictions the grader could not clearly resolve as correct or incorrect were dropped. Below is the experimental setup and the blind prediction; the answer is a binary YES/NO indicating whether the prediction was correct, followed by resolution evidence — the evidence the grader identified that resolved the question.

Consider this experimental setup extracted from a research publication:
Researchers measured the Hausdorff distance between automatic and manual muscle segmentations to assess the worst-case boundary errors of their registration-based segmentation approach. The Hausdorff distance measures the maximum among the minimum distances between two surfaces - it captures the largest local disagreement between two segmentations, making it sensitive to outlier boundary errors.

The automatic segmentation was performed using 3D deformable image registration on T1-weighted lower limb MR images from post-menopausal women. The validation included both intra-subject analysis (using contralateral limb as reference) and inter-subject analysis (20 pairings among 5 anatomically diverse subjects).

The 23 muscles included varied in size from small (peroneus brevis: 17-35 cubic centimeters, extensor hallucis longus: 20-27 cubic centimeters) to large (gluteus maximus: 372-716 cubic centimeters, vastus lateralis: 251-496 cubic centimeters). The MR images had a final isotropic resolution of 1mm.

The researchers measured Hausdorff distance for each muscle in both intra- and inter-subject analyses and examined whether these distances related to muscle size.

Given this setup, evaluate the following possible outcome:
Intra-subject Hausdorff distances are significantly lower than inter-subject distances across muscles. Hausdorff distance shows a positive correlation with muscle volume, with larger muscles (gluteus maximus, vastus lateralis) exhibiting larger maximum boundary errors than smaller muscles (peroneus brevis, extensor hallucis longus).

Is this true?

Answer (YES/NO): NO